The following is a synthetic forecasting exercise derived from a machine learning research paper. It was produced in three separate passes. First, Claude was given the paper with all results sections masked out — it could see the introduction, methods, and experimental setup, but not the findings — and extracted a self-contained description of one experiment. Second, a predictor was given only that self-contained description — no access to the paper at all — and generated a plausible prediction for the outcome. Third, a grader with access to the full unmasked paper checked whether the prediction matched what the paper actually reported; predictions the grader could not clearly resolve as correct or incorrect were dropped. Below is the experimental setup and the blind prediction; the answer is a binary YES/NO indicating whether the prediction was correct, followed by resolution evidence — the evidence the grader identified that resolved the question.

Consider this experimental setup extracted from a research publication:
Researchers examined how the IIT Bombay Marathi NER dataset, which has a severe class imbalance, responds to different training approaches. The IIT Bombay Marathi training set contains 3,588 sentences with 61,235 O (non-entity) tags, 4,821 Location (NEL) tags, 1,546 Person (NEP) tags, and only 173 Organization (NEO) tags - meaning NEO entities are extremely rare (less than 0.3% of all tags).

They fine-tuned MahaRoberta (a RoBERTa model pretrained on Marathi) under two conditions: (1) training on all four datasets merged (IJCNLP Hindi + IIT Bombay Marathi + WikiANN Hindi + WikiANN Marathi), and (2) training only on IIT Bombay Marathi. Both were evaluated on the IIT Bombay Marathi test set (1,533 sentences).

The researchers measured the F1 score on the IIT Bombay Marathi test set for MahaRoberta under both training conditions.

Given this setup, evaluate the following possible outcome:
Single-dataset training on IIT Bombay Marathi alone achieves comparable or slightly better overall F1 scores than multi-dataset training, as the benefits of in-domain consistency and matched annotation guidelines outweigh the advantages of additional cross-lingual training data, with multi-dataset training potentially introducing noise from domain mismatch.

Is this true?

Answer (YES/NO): YES